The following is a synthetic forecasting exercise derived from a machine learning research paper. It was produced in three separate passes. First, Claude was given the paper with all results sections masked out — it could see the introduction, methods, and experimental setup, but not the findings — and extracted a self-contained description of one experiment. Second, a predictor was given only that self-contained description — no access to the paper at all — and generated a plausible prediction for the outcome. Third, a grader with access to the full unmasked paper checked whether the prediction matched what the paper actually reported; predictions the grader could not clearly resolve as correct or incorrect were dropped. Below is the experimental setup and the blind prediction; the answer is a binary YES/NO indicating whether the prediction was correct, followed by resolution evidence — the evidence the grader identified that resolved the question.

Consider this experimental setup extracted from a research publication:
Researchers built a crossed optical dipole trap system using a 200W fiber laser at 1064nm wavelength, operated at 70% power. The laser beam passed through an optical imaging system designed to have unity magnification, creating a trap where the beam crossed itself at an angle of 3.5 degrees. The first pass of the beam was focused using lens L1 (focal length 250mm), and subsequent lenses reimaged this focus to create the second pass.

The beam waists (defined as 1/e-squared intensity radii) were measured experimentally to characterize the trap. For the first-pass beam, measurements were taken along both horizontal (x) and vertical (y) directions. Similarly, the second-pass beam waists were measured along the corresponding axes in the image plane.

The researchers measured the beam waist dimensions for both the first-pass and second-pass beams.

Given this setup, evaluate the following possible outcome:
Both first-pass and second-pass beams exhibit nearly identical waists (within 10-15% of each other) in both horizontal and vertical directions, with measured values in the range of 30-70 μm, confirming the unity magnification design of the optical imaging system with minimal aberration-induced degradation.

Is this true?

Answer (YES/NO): NO